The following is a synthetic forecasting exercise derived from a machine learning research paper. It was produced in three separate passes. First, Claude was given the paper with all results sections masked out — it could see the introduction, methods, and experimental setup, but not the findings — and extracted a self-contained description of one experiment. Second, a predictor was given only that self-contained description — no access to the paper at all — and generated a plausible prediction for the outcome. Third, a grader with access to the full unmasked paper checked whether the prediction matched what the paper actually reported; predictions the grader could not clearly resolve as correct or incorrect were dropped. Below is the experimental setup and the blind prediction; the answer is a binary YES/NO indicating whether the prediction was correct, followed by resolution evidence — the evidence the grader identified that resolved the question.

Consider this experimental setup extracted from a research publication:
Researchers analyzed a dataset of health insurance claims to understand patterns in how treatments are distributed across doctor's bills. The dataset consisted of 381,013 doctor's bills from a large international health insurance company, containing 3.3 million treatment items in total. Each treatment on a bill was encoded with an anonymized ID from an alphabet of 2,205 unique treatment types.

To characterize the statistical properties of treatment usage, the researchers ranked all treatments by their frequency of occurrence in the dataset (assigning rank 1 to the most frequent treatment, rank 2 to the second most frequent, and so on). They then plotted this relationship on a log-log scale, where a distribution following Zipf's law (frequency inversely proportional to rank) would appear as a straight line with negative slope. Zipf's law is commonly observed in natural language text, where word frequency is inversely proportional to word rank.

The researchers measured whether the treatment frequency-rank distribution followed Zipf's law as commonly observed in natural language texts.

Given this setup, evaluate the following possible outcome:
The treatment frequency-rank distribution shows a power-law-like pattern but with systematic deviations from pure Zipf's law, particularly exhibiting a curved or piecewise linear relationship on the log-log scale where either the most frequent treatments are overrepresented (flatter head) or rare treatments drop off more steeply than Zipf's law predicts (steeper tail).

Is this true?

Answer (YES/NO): NO